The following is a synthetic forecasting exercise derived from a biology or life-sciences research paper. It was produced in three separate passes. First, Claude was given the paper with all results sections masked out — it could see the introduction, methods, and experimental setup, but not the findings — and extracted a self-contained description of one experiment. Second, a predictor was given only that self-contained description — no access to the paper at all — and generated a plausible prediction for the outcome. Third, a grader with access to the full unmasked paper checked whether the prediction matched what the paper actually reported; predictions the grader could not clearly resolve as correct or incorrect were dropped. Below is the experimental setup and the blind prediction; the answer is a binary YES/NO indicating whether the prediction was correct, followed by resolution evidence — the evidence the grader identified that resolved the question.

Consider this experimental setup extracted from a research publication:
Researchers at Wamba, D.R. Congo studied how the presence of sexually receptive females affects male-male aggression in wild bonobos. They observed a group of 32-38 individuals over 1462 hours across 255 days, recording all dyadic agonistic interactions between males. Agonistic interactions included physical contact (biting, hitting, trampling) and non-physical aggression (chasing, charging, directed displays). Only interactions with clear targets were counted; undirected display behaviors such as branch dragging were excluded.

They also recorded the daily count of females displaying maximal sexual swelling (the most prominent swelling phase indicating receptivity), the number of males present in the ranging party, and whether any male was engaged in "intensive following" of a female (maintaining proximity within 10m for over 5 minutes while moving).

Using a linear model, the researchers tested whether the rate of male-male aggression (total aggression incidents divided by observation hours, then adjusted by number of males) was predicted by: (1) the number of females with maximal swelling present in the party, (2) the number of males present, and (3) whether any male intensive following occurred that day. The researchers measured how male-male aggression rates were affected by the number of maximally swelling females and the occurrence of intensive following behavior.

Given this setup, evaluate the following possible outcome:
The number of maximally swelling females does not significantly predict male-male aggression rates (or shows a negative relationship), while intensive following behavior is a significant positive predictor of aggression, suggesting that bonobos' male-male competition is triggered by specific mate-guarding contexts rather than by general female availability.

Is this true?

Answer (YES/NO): YES